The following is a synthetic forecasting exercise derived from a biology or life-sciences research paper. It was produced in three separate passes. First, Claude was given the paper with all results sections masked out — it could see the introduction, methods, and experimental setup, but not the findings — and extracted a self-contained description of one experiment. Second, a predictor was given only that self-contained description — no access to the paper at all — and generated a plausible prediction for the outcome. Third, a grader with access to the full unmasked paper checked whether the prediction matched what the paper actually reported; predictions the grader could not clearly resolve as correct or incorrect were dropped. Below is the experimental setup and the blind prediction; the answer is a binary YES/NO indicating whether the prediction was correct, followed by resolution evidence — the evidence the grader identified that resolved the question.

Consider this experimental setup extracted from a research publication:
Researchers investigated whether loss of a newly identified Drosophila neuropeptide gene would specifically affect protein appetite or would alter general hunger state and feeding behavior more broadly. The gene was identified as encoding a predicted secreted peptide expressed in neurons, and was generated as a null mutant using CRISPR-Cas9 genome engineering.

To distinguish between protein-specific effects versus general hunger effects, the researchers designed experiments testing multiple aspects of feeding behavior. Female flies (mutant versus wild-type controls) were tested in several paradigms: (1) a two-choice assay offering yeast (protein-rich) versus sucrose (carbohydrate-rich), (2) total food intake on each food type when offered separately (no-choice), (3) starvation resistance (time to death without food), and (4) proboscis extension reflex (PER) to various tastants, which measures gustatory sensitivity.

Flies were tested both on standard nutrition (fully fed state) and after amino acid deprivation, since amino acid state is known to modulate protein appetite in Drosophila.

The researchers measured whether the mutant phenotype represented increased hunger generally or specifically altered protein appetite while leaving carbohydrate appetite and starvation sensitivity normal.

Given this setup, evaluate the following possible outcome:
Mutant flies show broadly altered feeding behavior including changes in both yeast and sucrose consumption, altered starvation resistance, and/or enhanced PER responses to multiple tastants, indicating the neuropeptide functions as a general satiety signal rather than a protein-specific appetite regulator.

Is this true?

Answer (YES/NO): NO